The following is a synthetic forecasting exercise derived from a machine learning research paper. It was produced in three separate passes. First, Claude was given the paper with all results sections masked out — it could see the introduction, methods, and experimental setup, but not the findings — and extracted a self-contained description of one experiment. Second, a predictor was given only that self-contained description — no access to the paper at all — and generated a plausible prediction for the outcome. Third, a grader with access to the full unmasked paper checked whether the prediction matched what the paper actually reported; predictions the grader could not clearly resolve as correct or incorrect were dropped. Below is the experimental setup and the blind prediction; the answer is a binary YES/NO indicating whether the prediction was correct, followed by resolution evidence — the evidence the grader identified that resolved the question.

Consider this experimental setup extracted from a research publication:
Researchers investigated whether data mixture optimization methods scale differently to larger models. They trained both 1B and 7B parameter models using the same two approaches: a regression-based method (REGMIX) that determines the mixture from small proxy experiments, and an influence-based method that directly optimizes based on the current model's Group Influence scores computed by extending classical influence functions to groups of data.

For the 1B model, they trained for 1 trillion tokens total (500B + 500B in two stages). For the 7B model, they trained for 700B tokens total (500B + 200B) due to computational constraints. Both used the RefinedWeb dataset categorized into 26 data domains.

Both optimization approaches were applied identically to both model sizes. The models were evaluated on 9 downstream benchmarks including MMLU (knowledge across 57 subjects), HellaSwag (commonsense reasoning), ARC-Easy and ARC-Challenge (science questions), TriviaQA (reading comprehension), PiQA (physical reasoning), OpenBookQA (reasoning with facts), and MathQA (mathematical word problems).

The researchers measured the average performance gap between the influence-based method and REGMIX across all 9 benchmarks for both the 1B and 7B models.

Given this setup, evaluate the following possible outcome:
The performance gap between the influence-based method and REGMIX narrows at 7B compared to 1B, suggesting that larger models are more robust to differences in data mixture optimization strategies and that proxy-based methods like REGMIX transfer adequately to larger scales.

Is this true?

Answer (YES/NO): YES